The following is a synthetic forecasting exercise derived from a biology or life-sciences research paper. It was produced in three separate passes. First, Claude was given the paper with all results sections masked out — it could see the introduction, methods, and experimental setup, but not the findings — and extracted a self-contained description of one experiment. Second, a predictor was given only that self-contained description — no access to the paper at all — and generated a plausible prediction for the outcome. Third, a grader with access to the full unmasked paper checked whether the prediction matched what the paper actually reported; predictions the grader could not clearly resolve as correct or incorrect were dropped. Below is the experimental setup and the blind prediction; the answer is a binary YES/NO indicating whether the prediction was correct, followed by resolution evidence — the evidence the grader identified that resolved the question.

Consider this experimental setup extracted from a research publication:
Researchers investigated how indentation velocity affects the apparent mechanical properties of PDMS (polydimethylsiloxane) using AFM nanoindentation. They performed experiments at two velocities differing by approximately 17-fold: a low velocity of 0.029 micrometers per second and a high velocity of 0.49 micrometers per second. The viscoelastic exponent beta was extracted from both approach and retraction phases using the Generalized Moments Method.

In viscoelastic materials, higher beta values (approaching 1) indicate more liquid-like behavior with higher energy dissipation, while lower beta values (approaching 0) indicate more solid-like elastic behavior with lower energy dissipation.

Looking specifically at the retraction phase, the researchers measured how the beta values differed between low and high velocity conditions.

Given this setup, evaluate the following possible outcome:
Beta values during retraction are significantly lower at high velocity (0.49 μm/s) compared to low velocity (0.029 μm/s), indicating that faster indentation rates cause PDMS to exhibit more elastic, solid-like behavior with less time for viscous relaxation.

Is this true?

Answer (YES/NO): YES